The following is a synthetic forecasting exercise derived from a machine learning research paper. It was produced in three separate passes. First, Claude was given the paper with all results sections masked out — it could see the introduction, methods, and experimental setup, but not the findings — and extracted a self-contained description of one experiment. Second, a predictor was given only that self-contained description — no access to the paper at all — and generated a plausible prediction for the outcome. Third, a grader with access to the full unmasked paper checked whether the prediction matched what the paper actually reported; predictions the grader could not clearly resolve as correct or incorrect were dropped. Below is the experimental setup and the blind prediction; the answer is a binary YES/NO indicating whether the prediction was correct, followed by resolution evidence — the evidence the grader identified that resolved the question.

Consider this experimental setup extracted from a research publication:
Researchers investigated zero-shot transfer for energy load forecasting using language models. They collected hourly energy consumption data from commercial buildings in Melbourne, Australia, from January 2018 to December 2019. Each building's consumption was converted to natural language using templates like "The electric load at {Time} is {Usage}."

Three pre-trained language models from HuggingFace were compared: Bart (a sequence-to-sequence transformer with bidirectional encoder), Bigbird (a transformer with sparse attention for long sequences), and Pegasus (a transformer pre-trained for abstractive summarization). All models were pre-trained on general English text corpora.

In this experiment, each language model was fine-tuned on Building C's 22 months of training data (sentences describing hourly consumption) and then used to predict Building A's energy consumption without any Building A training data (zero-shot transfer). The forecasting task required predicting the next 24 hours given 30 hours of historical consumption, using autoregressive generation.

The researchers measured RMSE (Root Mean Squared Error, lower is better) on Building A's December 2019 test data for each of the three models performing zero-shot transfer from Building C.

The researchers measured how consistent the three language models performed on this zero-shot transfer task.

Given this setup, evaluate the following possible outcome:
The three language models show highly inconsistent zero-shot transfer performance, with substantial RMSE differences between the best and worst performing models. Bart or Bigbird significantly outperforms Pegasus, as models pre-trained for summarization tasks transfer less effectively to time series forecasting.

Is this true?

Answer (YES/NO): NO